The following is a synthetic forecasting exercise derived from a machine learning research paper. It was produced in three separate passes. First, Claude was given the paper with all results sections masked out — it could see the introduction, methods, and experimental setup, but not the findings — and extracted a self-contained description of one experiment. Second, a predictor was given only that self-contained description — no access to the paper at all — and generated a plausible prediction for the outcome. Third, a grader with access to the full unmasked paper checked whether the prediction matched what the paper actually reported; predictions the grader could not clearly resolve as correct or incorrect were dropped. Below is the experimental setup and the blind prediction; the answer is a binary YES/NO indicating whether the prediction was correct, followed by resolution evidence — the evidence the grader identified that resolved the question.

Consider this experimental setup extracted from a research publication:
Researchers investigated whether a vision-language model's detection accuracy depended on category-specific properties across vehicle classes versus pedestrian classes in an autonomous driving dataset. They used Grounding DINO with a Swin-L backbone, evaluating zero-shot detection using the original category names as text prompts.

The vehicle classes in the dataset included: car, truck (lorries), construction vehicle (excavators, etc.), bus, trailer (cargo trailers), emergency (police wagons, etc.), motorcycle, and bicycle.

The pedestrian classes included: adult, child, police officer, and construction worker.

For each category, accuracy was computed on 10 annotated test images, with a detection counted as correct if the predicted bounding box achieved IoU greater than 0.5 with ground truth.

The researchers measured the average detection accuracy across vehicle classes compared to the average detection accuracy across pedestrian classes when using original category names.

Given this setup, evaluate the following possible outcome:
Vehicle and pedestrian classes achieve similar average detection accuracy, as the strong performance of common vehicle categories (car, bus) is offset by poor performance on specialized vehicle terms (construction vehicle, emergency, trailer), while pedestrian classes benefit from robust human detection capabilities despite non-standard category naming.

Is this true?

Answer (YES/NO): NO